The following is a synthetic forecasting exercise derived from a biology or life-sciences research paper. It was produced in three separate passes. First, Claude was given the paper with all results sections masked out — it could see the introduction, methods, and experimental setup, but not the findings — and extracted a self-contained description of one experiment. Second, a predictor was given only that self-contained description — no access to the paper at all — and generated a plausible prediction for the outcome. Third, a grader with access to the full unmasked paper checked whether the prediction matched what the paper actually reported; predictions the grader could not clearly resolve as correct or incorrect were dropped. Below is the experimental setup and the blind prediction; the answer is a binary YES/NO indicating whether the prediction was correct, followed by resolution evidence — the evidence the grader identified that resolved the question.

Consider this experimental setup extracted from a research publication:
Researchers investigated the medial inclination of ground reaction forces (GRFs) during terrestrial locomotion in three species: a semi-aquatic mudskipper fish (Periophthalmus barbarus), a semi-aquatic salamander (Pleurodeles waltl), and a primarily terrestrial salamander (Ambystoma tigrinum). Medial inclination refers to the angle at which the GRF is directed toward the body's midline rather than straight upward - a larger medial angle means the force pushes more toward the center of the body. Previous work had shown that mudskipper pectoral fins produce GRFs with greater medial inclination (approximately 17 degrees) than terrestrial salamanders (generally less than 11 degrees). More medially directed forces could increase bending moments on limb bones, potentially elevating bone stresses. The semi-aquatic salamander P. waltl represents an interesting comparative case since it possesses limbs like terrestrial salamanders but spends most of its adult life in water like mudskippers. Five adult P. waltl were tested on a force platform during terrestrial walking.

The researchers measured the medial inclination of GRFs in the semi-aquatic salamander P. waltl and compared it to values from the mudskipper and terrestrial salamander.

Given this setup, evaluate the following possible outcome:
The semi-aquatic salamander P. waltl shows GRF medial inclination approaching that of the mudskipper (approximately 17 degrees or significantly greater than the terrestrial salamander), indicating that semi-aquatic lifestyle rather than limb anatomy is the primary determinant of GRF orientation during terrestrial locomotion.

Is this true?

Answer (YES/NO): NO